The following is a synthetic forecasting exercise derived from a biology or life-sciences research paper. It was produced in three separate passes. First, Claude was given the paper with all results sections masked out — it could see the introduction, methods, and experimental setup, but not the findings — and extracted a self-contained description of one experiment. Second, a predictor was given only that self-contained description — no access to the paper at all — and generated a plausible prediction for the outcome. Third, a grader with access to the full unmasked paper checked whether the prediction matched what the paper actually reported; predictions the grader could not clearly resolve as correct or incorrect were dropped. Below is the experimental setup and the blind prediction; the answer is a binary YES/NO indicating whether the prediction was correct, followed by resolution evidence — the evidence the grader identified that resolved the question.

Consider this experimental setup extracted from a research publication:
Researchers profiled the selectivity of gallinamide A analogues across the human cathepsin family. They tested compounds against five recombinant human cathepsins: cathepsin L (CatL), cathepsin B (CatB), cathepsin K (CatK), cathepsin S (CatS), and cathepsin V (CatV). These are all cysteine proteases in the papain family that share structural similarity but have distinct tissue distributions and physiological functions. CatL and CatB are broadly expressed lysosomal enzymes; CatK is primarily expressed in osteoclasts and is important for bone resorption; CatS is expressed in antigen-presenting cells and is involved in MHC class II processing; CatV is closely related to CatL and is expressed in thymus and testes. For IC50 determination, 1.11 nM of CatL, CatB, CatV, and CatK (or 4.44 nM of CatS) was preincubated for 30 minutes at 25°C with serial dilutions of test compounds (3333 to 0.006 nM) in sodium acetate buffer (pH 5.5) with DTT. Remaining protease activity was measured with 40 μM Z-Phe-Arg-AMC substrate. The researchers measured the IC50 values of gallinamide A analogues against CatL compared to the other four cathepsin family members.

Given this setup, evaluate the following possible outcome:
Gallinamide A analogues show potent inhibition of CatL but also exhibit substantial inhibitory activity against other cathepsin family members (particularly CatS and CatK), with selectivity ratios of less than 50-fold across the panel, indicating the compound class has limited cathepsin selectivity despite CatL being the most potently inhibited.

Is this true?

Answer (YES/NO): NO